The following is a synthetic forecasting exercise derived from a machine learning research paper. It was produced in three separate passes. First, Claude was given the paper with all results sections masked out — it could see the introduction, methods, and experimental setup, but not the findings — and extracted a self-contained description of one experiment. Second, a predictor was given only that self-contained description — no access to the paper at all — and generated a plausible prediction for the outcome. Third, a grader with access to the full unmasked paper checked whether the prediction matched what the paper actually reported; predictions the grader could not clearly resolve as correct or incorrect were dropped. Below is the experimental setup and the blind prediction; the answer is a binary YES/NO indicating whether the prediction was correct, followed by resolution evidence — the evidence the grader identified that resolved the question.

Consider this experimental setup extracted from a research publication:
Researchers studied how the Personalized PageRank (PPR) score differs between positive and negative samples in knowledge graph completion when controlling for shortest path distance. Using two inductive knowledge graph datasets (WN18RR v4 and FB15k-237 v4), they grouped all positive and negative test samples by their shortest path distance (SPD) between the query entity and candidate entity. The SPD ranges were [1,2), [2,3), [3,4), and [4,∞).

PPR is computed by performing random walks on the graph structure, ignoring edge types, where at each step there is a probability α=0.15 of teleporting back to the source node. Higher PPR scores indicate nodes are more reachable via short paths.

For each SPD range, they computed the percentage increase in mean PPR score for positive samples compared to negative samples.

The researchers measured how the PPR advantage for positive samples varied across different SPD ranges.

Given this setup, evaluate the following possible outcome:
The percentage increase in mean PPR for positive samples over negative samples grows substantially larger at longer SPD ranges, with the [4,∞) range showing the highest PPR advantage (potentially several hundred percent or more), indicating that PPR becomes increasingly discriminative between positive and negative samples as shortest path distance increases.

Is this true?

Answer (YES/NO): NO